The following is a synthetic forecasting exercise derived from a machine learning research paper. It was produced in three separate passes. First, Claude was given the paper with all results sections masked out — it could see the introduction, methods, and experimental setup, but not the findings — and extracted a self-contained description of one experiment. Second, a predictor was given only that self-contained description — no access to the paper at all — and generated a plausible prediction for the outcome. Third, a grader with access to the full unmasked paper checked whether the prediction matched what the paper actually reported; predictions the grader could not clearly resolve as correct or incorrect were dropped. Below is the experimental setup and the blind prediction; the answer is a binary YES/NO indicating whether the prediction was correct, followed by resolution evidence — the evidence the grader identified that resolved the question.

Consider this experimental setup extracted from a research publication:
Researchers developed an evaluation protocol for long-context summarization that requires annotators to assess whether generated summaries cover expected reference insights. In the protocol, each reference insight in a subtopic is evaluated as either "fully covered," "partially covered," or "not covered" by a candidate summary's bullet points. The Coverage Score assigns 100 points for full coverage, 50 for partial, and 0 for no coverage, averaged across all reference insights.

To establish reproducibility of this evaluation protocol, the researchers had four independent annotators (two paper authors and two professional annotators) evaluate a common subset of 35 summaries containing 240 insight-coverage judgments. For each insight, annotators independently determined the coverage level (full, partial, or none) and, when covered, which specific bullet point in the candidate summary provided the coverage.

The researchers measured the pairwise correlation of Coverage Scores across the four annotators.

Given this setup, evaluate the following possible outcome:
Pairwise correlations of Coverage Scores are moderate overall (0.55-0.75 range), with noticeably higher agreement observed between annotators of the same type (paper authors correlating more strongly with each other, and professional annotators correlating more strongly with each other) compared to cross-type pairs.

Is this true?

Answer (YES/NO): NO